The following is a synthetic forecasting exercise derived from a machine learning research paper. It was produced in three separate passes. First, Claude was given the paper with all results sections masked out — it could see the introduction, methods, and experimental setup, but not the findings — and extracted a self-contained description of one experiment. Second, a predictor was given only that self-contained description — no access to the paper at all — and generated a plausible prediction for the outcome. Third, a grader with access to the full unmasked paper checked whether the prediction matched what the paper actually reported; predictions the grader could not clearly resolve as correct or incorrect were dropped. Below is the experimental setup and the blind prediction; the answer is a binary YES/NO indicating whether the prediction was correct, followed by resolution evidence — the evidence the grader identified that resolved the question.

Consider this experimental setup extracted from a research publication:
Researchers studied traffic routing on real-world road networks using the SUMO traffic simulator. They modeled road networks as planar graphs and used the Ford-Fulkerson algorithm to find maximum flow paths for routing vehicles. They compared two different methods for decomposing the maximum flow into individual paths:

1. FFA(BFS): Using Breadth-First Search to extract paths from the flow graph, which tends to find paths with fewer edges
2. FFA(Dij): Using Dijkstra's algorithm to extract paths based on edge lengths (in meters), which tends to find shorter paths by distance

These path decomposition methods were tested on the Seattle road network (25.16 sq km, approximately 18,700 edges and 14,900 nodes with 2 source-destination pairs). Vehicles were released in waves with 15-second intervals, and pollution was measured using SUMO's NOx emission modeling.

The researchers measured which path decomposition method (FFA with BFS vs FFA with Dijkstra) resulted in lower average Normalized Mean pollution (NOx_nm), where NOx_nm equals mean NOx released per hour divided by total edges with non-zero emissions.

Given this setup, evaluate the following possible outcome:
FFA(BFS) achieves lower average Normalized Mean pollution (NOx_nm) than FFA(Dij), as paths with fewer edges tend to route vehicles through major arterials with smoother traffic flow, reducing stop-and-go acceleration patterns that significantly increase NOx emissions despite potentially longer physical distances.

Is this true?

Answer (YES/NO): NO